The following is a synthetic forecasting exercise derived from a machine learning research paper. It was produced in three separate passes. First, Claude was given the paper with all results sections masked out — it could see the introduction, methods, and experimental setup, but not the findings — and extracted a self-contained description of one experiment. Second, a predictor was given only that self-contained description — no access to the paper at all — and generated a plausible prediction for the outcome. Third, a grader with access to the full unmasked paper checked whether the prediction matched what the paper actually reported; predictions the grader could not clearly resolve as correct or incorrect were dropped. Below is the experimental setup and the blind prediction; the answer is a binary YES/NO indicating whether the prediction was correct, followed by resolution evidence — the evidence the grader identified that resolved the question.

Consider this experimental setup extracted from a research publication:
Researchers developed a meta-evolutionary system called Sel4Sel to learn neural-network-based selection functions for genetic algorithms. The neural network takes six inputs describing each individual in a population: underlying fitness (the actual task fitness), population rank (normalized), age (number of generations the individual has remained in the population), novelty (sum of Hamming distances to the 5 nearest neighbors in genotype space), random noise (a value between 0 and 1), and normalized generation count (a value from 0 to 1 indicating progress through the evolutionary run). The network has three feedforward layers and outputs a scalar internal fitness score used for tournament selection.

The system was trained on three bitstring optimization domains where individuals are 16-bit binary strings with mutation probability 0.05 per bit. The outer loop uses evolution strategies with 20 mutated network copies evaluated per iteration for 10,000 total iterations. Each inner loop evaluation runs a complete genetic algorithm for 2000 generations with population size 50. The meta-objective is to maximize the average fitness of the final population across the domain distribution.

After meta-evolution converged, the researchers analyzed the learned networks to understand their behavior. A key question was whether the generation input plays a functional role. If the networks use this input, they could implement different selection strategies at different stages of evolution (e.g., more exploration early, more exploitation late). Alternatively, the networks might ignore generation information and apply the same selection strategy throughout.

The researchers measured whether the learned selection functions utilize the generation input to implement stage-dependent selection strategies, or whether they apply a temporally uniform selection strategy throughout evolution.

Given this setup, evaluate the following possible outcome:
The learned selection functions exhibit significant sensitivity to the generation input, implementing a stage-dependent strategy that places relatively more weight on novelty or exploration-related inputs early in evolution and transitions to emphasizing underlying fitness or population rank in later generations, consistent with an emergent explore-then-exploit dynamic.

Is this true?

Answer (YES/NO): YES